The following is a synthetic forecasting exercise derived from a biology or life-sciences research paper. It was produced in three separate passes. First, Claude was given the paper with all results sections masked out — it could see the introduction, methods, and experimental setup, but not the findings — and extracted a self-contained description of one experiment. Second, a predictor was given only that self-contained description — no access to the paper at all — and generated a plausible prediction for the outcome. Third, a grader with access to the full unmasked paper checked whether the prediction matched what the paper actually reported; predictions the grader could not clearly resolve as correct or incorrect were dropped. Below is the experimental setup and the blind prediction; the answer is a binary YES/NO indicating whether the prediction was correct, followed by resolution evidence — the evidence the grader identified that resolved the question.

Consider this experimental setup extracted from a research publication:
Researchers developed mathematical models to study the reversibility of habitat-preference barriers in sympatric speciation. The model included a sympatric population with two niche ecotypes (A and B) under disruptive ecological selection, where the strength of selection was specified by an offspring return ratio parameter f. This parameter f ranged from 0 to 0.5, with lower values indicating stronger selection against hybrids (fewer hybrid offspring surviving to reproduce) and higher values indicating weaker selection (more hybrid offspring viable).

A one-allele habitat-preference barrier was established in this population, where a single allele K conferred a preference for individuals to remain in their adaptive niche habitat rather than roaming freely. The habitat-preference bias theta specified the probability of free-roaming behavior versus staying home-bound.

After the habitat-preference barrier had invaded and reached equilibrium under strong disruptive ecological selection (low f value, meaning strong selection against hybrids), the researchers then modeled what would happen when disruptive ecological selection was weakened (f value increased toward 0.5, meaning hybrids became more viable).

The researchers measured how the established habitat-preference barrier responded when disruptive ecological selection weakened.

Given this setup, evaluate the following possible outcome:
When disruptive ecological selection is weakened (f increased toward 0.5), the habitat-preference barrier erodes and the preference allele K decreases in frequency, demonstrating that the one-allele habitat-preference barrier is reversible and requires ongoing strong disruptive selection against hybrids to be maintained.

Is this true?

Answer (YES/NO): NO